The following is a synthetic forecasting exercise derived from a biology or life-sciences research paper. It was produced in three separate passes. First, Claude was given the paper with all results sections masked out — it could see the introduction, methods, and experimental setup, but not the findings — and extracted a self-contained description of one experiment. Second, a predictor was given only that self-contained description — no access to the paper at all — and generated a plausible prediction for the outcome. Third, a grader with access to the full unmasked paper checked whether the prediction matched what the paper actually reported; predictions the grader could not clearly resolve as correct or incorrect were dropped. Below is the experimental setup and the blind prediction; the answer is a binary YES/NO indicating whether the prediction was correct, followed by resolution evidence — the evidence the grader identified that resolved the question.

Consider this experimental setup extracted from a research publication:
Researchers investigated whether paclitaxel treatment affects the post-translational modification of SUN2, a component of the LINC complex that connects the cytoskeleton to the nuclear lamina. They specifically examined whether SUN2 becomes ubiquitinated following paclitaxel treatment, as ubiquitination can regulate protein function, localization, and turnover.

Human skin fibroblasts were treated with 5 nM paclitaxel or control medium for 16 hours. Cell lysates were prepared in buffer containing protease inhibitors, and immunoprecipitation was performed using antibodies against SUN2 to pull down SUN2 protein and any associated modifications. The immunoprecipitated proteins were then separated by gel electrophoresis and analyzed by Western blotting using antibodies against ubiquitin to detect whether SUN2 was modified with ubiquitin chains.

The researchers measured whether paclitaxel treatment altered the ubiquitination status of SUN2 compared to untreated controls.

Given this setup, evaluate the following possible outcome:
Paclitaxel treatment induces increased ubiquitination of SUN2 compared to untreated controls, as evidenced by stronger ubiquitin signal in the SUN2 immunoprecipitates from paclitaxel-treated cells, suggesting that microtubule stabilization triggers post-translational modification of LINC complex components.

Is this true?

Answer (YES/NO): YES